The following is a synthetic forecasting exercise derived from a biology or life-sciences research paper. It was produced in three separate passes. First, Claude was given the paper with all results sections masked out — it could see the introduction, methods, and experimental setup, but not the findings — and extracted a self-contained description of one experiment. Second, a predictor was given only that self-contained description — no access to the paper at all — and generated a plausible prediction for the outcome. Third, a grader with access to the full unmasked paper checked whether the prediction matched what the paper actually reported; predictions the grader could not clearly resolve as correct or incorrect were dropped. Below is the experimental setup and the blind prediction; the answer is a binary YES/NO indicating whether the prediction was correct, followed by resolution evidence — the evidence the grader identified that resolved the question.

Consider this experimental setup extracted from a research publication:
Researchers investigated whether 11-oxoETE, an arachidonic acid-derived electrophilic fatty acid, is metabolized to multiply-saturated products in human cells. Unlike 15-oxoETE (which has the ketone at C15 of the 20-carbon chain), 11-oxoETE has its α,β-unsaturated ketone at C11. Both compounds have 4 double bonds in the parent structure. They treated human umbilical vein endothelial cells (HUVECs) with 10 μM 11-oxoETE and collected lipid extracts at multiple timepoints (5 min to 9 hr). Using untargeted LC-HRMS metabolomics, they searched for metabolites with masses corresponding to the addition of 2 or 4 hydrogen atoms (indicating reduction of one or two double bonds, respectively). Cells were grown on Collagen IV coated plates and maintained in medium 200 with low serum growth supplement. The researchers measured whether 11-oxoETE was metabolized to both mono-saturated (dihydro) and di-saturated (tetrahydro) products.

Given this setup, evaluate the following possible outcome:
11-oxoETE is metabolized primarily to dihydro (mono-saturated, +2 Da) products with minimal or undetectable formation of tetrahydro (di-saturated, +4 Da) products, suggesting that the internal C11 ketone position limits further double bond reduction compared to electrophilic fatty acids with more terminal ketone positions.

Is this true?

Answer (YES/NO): NO